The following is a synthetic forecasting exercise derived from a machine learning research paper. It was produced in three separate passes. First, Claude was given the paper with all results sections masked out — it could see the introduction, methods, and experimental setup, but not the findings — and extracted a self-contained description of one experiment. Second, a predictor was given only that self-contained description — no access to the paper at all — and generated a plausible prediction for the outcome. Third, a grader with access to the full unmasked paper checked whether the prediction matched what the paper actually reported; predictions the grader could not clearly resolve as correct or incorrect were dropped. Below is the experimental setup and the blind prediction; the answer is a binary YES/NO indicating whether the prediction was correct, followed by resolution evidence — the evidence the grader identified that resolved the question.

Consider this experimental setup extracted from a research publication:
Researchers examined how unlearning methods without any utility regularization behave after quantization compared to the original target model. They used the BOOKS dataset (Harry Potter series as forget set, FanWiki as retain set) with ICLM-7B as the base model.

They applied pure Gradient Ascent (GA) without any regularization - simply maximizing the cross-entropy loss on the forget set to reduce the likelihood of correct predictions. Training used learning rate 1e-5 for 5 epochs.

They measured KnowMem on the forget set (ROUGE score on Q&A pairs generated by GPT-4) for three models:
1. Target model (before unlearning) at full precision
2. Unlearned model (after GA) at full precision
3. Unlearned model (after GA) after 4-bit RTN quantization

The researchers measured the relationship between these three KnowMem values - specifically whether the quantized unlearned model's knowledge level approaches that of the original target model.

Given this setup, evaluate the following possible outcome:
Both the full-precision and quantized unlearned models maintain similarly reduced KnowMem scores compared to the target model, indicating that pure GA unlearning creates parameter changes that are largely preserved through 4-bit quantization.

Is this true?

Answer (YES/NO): YES